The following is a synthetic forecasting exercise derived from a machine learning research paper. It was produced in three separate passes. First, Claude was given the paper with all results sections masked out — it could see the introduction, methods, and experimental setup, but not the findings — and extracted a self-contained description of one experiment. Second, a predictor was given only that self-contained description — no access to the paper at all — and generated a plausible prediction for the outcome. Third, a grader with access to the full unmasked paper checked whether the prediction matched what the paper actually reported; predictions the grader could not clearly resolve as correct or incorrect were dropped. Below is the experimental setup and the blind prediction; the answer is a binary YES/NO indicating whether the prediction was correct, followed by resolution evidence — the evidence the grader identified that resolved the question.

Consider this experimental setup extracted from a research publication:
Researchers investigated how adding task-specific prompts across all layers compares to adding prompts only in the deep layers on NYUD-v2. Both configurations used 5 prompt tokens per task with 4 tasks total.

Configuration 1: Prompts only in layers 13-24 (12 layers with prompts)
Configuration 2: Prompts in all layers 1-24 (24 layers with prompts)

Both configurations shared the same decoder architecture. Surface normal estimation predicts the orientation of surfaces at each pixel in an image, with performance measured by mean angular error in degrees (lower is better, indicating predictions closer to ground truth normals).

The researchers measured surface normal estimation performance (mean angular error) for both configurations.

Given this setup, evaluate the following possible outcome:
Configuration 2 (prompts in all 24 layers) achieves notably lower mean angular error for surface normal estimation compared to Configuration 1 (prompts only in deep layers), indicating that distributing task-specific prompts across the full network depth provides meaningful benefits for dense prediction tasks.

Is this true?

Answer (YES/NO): NO